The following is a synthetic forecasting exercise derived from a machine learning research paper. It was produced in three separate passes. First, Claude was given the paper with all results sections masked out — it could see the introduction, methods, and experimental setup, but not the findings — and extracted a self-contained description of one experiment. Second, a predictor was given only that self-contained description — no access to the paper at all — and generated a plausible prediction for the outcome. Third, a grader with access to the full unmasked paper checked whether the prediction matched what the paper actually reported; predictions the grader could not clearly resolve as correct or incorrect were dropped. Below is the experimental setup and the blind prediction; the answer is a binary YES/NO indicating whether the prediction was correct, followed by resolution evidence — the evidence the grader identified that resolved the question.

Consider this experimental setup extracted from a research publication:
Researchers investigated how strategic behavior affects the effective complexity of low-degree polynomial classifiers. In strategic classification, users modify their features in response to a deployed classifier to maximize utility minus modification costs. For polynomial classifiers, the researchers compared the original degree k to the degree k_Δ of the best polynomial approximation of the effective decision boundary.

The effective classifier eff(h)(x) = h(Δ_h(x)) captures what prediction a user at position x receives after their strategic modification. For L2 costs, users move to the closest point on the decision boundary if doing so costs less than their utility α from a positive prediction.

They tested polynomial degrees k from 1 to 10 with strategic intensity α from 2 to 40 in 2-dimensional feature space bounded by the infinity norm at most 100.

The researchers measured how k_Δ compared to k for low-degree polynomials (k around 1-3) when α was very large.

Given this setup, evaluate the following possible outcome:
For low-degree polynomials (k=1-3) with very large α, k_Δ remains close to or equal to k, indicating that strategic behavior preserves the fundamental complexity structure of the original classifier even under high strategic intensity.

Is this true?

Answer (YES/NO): NO